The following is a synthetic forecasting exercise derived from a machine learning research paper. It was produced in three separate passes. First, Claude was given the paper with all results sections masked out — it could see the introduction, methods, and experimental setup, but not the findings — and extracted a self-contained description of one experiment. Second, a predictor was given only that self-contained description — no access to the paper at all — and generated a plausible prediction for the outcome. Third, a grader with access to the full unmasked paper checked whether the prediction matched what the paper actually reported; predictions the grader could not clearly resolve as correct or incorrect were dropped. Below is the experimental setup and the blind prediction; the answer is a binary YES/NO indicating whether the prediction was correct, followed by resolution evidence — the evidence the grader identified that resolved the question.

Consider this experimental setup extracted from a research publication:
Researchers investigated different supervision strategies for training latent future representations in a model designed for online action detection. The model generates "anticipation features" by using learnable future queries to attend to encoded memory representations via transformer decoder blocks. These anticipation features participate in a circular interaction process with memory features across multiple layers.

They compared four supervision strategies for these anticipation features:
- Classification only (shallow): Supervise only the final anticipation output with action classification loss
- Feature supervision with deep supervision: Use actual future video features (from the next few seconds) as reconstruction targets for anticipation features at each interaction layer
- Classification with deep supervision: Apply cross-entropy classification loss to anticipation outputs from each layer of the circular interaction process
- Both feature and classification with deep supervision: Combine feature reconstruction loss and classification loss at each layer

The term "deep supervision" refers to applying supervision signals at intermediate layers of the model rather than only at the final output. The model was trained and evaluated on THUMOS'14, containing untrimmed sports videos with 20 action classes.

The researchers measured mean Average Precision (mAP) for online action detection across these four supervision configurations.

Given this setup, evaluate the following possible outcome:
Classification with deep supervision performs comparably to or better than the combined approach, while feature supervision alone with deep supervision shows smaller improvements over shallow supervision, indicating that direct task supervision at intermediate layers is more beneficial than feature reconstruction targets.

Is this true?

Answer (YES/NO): NO